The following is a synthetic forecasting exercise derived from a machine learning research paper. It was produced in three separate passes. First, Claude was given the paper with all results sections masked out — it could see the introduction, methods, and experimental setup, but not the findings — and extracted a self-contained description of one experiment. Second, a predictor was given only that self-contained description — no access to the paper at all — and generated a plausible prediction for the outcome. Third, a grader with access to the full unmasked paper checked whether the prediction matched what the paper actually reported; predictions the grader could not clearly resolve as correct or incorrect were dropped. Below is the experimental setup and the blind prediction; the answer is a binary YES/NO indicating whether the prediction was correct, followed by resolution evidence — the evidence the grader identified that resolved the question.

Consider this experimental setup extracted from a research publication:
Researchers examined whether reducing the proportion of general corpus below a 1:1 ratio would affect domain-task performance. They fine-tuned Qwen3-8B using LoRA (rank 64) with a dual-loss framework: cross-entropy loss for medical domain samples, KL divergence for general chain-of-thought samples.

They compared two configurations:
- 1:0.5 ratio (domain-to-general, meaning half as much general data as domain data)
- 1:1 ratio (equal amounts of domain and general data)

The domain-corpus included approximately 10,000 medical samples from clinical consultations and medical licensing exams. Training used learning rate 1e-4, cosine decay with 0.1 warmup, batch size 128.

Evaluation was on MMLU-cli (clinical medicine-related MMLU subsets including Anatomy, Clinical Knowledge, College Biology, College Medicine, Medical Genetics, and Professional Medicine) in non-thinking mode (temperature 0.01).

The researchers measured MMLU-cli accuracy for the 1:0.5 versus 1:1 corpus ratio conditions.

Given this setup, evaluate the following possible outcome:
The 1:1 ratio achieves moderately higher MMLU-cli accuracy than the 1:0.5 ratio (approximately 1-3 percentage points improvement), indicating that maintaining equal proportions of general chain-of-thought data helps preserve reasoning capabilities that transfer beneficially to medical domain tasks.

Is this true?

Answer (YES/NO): YES